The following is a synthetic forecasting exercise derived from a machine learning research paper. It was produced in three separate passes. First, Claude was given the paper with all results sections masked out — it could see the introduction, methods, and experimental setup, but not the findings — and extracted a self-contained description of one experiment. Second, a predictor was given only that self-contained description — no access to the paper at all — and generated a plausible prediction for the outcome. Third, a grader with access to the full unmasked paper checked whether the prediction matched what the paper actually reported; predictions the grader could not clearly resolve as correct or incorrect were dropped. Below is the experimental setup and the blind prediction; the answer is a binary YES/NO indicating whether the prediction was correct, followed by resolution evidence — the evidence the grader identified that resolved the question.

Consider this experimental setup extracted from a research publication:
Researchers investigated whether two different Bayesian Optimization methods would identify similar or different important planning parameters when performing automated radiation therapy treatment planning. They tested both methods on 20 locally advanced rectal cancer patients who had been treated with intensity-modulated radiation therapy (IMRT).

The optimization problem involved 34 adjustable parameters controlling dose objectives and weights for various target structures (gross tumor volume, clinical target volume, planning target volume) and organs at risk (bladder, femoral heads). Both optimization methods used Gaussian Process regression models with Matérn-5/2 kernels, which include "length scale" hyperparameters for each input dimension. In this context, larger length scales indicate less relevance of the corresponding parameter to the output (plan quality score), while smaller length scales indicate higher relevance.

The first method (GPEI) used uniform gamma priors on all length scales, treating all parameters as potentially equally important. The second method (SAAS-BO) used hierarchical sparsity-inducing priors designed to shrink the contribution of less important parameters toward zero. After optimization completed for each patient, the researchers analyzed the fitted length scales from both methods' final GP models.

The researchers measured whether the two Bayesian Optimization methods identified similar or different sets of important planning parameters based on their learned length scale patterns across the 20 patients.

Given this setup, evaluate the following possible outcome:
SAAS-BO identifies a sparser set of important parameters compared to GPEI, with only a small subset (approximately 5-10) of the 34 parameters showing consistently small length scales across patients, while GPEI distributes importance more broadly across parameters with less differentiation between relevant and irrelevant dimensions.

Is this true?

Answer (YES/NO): NO